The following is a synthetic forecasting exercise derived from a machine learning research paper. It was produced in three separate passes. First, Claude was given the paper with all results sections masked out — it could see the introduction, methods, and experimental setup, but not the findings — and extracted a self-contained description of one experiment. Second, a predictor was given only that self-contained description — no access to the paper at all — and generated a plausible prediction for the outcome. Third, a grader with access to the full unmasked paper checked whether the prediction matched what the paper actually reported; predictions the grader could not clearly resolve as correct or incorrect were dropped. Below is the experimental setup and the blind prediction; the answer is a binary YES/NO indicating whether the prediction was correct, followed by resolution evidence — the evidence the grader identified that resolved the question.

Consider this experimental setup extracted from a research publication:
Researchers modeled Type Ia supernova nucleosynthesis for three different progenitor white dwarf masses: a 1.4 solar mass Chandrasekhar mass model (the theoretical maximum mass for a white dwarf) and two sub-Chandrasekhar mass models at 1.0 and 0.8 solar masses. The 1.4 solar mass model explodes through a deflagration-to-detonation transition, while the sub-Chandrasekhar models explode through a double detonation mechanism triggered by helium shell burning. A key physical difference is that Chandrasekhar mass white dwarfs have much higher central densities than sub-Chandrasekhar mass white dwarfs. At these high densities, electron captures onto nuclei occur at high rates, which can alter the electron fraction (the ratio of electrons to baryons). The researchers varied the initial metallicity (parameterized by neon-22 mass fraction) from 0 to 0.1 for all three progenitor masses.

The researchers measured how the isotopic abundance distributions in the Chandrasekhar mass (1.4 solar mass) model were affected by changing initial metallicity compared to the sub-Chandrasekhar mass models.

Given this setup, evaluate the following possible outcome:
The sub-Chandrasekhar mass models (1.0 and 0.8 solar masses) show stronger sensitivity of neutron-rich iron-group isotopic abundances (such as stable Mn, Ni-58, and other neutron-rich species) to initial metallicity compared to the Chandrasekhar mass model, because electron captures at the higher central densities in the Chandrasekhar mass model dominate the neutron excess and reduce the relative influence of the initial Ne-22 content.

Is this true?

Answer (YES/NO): YES